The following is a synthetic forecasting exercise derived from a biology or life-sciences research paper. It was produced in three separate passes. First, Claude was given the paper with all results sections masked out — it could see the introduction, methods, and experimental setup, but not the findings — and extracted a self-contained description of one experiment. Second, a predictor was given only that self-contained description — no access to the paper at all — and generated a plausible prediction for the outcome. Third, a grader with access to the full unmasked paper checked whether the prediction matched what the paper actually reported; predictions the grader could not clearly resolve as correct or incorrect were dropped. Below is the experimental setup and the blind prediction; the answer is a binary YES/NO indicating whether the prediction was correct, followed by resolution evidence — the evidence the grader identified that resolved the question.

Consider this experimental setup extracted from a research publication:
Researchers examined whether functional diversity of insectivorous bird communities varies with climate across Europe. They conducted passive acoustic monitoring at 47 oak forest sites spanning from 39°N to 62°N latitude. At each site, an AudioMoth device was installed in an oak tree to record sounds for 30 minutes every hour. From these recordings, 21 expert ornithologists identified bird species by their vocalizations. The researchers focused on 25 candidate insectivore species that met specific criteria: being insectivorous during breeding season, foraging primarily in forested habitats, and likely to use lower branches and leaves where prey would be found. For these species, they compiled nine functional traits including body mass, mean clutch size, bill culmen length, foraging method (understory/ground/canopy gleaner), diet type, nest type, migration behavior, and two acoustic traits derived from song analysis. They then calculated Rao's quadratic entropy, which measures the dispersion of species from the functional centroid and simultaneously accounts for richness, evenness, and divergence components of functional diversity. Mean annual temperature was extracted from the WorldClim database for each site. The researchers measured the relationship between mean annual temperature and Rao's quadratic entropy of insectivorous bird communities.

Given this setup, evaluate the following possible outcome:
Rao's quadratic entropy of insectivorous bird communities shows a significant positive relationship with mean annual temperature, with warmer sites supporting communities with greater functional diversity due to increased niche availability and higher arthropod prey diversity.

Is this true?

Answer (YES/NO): YES